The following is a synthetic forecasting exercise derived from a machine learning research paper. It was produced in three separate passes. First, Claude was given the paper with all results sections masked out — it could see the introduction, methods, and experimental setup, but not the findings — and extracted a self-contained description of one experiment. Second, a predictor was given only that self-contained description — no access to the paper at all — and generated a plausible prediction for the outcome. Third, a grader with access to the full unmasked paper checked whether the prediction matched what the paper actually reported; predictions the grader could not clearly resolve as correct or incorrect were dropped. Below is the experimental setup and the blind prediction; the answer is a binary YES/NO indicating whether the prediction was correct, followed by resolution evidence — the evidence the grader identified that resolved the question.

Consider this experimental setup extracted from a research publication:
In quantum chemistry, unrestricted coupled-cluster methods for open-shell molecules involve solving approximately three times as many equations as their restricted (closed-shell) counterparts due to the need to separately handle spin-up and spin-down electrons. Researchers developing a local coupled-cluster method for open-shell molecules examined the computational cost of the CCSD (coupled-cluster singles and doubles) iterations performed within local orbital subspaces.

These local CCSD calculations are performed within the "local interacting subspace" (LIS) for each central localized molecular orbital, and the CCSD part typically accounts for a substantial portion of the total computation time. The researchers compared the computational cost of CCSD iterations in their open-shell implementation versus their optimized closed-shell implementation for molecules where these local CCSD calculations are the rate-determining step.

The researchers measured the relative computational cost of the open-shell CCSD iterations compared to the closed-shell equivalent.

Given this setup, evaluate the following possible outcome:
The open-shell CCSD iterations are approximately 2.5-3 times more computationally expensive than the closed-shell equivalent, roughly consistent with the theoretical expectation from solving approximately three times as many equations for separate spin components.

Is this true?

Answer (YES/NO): YES